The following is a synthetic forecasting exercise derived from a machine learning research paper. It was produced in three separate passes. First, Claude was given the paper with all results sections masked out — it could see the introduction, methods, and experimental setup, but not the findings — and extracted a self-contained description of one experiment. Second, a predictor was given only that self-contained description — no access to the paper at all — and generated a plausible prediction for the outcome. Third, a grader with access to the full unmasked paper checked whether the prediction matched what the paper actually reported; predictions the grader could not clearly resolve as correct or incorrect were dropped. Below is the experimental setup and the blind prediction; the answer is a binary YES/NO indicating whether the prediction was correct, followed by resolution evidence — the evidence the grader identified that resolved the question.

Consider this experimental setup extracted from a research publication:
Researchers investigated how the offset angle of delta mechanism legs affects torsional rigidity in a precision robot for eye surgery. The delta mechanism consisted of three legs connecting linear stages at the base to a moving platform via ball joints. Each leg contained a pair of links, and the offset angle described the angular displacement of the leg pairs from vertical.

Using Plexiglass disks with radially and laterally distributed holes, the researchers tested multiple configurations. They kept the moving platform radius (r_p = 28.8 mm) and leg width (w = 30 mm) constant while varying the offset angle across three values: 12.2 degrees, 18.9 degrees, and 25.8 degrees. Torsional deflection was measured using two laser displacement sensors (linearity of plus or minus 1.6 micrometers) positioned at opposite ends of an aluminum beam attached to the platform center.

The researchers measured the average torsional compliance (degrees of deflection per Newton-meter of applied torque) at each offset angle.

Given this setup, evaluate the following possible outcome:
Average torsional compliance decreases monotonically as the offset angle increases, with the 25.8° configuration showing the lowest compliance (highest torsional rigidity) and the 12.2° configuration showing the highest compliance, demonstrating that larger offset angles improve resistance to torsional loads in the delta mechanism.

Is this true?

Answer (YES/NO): YES